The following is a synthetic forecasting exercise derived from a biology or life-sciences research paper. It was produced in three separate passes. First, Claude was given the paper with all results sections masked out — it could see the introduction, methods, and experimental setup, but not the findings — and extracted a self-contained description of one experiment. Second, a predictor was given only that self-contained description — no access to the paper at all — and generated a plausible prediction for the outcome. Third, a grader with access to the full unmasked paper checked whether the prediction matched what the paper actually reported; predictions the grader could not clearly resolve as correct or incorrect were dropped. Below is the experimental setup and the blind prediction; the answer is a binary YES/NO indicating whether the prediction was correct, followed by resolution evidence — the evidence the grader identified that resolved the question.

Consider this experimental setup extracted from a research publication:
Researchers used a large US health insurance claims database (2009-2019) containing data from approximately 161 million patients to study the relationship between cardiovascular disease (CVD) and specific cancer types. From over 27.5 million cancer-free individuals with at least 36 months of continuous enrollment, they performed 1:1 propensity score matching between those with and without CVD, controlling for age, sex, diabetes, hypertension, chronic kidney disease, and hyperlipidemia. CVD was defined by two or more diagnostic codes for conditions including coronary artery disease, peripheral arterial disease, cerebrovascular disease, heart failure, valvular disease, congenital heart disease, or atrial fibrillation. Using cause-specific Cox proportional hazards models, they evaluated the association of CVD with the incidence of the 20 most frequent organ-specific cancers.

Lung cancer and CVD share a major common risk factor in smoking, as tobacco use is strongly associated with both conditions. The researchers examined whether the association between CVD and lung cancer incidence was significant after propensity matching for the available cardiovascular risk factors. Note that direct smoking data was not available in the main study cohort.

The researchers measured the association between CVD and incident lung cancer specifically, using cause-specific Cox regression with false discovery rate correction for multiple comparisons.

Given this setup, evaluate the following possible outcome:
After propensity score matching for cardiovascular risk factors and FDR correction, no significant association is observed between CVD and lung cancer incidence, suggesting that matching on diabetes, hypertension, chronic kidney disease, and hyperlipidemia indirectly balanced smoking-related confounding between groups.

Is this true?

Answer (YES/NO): NO